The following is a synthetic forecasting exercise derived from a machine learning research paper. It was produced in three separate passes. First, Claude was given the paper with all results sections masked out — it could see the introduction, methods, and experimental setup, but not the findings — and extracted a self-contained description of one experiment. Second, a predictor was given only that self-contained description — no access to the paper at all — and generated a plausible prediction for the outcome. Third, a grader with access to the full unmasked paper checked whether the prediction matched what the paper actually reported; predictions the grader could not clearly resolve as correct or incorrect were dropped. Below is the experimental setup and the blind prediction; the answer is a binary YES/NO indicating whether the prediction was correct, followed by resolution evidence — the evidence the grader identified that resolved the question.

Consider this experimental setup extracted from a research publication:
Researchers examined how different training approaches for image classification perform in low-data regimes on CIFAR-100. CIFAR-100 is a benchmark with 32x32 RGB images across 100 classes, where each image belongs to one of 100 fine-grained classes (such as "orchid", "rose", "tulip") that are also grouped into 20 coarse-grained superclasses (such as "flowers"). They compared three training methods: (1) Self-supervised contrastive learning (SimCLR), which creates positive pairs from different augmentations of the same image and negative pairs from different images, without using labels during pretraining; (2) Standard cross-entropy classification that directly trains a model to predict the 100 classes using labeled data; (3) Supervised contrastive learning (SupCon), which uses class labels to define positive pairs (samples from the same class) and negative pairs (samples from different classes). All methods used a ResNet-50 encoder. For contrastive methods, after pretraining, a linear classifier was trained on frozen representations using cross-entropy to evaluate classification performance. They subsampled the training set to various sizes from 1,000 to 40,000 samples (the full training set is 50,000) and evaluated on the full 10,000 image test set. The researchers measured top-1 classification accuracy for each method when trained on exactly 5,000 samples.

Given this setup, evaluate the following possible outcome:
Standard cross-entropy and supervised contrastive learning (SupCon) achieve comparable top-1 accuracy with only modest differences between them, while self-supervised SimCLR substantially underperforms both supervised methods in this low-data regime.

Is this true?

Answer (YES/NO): NO